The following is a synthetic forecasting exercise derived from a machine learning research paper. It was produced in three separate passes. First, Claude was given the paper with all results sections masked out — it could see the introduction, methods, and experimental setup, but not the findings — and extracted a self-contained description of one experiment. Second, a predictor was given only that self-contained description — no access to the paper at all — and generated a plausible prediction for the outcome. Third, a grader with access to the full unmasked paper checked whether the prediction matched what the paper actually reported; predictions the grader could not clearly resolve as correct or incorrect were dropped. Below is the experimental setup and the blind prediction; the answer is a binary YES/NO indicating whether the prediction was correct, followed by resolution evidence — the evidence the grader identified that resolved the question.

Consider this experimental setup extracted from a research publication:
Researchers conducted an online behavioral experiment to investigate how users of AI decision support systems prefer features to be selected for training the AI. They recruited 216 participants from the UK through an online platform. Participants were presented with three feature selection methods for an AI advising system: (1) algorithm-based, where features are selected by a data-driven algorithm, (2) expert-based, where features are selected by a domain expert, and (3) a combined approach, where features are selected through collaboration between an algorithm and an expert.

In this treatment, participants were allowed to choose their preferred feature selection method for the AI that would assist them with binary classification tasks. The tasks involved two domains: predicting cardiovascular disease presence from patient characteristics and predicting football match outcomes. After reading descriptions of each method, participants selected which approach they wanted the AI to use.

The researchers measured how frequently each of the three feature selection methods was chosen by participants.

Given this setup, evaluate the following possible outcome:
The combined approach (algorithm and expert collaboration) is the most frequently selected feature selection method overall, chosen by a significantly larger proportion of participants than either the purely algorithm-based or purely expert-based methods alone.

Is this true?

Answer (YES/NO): YES